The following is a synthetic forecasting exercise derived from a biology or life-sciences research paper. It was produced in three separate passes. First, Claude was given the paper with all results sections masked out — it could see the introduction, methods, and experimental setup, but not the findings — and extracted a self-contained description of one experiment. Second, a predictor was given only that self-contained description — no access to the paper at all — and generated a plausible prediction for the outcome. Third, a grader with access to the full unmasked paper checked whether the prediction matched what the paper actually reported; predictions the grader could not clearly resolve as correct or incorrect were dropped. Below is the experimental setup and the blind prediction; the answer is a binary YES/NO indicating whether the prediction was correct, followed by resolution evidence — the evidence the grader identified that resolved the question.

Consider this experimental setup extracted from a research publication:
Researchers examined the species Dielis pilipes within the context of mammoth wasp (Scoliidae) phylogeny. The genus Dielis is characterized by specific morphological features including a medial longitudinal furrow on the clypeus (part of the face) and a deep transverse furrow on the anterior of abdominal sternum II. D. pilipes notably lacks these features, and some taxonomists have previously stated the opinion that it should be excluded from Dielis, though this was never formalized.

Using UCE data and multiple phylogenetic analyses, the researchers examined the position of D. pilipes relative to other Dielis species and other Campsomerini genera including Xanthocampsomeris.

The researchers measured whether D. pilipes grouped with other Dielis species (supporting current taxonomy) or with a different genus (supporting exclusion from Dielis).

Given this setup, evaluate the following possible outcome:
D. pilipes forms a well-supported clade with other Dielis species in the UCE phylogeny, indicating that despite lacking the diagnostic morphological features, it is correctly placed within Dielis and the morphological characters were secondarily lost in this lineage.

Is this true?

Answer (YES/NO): NO